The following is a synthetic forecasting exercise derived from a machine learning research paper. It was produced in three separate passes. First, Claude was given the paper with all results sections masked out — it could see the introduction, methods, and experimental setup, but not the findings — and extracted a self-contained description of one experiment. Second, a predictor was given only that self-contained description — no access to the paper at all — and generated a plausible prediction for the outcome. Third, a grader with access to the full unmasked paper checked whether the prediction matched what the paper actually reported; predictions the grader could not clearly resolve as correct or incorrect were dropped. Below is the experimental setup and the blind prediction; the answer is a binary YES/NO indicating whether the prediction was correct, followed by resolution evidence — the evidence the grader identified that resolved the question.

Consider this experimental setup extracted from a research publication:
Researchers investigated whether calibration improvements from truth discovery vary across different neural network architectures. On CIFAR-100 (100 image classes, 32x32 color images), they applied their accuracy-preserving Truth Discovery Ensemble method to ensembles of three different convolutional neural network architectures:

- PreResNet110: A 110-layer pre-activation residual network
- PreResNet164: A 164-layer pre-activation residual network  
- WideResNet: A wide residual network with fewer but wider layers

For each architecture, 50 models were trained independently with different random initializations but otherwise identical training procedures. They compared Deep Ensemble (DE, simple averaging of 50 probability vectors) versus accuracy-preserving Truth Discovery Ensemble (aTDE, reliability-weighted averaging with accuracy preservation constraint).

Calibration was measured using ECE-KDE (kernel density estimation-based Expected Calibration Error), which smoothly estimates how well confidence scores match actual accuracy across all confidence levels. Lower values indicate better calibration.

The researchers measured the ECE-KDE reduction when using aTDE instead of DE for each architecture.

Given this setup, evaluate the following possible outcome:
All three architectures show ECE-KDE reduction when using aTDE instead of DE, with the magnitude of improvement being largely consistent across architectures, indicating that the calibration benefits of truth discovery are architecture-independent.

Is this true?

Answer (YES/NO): NO